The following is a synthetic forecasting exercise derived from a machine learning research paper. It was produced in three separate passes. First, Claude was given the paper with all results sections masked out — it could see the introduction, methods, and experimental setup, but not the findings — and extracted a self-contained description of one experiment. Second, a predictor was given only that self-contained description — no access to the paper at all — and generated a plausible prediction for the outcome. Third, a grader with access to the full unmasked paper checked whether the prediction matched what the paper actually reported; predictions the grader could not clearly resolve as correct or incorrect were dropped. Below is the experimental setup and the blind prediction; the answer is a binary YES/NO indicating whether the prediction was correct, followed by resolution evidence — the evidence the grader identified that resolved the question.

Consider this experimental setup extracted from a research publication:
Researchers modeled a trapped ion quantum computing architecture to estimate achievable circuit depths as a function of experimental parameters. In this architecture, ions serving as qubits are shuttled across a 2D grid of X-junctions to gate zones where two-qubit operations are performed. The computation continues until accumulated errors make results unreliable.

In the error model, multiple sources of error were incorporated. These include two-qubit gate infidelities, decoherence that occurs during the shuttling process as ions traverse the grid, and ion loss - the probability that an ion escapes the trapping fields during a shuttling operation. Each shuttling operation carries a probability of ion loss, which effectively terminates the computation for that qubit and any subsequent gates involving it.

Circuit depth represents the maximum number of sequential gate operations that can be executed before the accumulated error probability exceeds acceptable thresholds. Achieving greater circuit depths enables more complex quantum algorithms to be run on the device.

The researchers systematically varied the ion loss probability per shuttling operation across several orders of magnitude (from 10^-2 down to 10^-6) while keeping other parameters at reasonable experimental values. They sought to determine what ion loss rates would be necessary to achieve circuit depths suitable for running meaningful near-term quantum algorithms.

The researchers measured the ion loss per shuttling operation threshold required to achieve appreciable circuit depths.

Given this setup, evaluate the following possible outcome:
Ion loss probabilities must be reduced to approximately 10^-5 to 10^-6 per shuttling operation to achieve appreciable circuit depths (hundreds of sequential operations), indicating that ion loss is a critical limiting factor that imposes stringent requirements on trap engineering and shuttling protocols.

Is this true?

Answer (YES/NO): NO